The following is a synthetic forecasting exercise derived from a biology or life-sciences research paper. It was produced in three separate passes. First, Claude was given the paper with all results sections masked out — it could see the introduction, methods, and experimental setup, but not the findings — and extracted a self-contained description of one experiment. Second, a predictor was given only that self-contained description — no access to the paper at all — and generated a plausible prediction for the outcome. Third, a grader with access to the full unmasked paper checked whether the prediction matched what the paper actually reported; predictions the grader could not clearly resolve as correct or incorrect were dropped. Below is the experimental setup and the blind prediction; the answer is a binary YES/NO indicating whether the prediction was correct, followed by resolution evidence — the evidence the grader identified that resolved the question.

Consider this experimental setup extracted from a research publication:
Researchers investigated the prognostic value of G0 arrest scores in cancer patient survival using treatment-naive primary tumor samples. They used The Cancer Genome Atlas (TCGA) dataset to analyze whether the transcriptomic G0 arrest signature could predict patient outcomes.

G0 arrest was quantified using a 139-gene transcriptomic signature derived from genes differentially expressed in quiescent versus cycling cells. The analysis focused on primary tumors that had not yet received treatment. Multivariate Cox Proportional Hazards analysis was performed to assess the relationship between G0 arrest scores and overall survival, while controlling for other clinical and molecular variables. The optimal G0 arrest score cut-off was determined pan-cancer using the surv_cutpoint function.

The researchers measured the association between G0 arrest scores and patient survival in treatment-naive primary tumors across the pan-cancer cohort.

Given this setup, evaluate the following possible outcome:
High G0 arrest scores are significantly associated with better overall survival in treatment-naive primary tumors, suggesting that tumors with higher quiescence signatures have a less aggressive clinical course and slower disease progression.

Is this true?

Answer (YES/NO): YES